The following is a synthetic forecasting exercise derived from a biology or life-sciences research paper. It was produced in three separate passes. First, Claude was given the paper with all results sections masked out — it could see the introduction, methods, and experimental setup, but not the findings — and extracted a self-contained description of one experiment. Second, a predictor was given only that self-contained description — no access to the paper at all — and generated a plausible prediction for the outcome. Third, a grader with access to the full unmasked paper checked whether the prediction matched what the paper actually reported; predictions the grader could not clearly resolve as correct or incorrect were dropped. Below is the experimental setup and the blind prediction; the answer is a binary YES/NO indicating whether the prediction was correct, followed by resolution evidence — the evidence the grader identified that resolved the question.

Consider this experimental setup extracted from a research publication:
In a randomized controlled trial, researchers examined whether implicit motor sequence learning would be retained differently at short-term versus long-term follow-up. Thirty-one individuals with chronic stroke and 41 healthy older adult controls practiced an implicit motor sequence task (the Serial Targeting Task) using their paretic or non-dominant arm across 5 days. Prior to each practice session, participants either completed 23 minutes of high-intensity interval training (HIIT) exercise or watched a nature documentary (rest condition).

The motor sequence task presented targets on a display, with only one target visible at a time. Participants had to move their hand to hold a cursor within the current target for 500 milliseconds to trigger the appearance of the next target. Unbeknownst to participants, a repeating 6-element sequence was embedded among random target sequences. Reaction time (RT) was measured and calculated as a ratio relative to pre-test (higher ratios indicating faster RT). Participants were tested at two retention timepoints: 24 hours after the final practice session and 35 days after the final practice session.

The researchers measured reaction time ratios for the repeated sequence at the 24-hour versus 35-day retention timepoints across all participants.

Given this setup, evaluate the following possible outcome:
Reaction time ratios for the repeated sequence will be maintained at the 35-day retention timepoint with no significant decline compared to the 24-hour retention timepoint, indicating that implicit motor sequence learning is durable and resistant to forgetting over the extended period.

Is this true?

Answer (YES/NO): NO